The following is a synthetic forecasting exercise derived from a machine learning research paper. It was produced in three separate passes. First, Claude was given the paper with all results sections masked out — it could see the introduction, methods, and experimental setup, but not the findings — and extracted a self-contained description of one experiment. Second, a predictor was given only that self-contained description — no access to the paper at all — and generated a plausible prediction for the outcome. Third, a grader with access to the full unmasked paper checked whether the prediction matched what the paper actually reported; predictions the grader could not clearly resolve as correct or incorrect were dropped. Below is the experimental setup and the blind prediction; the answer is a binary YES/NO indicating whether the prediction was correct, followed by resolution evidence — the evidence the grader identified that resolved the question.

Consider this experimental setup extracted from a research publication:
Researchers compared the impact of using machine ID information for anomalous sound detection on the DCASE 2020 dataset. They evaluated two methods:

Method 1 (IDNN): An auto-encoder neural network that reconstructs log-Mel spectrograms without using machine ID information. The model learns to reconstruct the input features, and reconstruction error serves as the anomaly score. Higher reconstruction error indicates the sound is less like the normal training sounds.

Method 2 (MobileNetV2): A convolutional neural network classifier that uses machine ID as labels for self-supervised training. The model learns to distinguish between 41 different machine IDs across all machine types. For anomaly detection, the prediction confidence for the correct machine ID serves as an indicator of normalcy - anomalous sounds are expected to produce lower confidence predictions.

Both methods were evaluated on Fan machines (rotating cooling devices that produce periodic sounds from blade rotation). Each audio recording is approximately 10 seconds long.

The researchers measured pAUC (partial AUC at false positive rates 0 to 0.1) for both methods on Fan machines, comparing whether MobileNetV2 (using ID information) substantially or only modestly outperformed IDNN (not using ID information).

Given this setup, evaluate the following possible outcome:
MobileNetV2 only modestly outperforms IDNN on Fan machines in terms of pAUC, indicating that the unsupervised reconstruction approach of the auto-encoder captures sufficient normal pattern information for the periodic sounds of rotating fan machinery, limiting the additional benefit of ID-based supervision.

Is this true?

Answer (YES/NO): NO